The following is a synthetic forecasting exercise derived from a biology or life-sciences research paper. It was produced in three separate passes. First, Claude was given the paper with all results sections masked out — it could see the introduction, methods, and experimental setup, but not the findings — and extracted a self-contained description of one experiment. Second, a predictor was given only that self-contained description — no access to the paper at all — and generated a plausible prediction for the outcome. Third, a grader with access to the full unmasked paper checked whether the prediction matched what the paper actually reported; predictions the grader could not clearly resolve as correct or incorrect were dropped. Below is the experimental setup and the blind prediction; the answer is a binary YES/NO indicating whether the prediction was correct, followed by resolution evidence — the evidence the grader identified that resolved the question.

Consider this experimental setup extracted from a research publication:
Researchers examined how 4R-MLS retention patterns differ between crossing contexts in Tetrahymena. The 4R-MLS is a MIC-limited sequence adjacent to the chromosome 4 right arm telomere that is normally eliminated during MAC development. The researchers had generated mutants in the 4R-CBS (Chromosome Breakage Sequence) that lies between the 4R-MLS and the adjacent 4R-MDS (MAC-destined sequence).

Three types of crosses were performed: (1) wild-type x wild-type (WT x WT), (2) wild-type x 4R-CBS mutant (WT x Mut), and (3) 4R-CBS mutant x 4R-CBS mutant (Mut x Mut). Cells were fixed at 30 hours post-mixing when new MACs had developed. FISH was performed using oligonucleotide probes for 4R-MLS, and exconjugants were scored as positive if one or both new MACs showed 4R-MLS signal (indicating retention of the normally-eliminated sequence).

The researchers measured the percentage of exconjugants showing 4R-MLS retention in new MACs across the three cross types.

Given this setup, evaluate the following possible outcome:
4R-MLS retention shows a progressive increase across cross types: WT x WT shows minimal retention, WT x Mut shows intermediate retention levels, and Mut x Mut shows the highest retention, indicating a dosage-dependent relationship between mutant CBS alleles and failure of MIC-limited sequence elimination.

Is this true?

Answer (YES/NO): NO